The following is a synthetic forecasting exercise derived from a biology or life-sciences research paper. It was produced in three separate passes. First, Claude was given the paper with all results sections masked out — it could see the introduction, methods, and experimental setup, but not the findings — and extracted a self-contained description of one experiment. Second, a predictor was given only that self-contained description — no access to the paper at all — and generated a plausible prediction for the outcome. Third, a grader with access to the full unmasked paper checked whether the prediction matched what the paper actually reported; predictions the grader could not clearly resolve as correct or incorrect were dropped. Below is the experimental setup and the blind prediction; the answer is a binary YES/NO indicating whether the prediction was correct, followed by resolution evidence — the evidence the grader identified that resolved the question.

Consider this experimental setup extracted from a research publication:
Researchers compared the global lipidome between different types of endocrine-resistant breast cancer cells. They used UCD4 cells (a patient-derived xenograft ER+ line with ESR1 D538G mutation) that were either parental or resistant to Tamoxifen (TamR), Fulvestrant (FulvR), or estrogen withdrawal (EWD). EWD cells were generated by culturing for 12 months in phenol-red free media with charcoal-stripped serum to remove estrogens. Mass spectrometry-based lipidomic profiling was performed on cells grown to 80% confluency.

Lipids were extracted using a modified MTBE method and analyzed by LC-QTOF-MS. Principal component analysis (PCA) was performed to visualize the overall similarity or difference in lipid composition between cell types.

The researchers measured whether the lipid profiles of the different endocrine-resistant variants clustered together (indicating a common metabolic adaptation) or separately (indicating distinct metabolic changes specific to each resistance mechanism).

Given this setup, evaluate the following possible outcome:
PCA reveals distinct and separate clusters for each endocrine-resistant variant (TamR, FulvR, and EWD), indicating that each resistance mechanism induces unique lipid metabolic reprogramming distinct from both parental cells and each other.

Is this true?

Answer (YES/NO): YES